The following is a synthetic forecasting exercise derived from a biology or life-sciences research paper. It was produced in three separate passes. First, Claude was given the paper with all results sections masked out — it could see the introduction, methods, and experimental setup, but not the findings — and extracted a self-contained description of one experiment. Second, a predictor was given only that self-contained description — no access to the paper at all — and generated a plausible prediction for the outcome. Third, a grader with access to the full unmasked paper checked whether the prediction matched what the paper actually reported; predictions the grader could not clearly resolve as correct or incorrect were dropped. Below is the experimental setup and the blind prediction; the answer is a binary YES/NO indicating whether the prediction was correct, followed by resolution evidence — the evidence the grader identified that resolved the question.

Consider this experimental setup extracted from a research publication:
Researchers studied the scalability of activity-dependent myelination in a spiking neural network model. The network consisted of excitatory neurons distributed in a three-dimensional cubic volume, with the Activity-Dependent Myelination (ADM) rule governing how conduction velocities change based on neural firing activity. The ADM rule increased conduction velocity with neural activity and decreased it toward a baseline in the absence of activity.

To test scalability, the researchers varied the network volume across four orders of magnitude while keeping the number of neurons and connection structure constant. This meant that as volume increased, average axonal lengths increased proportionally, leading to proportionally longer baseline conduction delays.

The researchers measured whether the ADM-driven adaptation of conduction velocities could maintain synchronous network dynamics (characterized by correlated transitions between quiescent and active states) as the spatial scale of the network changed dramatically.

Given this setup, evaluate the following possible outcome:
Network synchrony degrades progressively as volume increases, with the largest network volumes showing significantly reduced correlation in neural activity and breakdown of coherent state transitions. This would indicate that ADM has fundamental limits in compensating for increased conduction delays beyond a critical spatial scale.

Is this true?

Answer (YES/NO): NO